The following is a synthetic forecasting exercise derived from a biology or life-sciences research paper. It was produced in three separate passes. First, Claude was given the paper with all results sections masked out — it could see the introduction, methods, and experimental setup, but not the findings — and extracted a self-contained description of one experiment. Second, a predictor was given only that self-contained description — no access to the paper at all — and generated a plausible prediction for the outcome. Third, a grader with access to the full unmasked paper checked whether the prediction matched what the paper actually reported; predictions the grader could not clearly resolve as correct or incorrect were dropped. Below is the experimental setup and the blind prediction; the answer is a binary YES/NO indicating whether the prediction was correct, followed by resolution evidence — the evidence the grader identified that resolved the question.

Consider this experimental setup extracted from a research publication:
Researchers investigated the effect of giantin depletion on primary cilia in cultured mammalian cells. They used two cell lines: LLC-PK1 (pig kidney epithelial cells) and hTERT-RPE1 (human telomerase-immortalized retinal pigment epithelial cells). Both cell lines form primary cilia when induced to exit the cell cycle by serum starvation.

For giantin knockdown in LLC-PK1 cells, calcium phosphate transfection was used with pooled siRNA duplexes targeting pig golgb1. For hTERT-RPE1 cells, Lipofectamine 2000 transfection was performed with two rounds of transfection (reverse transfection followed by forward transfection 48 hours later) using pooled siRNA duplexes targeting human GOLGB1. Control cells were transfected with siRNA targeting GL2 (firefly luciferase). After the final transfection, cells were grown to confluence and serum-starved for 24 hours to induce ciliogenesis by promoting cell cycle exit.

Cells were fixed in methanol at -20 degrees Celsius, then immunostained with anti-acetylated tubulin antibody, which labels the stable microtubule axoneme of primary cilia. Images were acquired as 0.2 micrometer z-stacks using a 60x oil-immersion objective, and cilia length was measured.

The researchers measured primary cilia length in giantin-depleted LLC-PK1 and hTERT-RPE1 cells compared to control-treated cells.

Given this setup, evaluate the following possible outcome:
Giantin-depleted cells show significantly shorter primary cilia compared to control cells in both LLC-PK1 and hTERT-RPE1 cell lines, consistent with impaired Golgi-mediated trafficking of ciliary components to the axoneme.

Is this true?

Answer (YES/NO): NO